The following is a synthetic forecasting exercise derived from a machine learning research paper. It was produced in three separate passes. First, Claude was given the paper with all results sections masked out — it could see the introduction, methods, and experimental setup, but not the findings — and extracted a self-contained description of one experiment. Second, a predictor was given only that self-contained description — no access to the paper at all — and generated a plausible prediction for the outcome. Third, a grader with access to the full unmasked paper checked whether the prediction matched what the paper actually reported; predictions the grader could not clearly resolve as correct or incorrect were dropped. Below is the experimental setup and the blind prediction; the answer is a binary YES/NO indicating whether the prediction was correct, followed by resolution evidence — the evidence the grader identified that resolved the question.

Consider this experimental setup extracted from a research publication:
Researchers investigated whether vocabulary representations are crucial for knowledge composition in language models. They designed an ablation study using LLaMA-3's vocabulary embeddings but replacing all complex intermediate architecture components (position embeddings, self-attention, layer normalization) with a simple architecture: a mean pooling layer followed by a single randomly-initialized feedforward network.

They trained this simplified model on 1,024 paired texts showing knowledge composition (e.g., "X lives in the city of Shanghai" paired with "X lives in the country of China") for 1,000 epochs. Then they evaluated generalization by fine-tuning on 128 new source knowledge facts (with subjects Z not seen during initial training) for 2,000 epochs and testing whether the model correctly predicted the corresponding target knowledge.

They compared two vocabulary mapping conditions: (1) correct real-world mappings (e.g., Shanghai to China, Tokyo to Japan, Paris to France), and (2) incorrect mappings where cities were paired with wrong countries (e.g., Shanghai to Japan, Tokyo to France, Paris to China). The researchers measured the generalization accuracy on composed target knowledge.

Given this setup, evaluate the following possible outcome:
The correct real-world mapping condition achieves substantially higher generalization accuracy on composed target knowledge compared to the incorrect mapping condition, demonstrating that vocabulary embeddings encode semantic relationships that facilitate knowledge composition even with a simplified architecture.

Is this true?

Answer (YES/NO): YES